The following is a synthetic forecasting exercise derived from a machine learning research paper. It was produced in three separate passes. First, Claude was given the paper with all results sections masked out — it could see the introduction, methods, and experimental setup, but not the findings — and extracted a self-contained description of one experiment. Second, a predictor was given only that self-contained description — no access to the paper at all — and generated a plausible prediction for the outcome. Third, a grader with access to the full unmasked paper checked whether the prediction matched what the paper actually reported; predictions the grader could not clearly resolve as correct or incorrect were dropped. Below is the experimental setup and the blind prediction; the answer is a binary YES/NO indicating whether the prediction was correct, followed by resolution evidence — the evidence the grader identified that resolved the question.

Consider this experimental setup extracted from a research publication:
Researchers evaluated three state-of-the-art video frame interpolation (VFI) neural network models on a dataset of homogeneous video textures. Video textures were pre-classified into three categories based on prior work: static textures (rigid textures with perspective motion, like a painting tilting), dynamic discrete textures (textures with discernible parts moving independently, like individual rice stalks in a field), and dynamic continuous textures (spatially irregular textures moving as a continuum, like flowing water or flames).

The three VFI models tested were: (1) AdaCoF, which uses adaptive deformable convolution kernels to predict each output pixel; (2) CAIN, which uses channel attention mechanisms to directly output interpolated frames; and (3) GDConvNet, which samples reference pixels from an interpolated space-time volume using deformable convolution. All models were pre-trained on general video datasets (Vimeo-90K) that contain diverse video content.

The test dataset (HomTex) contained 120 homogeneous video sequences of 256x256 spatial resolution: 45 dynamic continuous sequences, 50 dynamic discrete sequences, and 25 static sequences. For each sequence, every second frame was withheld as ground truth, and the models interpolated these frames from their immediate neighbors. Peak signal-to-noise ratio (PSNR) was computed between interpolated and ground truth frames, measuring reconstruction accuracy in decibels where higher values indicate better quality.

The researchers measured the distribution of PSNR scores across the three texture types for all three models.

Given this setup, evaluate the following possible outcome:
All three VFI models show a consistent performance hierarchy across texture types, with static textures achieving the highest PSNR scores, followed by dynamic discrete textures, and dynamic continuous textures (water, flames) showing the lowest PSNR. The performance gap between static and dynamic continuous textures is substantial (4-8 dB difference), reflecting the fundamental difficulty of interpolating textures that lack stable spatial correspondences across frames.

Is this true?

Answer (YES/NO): NO